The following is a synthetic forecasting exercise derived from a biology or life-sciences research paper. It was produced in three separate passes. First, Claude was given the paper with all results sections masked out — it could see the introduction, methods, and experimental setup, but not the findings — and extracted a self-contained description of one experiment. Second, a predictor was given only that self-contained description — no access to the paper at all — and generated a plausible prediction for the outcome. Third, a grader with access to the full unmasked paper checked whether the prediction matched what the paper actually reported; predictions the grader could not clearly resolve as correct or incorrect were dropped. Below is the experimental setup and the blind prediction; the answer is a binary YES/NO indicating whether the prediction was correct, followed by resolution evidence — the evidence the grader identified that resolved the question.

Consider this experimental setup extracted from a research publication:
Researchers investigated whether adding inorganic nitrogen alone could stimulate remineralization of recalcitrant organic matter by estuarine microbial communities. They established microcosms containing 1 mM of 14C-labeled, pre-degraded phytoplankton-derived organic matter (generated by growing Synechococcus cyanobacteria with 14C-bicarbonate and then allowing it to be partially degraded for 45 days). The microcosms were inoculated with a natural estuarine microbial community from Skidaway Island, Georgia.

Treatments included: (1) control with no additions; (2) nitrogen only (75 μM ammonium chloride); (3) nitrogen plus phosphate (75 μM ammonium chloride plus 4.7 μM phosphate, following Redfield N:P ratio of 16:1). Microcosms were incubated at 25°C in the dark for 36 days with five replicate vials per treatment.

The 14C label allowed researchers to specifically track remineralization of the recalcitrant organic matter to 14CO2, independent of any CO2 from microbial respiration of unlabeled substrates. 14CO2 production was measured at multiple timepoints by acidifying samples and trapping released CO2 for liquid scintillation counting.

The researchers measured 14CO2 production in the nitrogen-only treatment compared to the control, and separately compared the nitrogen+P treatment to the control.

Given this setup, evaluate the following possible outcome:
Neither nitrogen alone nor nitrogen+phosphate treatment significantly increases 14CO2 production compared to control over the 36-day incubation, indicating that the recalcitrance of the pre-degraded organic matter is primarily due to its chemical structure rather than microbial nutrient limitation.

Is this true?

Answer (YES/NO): NO